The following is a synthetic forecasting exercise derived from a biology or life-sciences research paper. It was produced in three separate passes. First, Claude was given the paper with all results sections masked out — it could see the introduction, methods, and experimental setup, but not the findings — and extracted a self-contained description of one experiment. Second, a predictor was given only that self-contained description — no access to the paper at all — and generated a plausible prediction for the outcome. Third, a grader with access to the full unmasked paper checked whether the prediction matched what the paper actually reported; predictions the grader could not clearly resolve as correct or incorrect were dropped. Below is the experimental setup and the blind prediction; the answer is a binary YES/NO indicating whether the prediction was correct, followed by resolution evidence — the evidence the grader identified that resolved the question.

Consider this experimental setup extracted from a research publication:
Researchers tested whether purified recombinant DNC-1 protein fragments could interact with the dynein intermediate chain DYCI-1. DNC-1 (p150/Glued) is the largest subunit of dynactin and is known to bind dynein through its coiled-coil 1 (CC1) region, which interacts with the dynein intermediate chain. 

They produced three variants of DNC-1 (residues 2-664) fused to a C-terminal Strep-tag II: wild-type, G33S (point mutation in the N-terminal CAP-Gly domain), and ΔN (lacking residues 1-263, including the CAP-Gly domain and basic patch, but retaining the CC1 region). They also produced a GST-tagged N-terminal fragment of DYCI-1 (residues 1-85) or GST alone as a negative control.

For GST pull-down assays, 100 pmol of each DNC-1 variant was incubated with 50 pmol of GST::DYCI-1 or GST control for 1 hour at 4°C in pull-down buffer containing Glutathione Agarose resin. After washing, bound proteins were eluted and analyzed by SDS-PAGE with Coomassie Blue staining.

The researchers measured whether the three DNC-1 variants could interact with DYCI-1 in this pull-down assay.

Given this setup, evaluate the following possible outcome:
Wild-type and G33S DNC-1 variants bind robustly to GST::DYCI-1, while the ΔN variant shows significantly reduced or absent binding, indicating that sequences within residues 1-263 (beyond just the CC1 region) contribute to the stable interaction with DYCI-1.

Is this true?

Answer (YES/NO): NO